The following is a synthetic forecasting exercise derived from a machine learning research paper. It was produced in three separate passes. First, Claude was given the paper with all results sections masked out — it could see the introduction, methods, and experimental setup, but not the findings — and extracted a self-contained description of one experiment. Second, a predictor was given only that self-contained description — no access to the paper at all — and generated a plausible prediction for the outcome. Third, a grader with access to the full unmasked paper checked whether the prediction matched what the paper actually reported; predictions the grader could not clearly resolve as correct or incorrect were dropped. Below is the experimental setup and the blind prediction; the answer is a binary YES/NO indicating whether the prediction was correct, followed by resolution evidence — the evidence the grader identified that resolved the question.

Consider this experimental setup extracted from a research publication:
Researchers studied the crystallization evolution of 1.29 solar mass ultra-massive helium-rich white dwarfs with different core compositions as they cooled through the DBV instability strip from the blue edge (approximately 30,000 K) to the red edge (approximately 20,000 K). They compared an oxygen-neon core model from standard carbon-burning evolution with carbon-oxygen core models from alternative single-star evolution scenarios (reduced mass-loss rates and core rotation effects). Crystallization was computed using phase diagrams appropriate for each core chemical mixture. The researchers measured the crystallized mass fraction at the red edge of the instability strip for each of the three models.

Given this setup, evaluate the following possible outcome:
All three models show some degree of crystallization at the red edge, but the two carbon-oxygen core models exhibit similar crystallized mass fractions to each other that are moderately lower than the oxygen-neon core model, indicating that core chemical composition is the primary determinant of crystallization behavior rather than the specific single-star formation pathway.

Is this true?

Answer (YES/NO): YES